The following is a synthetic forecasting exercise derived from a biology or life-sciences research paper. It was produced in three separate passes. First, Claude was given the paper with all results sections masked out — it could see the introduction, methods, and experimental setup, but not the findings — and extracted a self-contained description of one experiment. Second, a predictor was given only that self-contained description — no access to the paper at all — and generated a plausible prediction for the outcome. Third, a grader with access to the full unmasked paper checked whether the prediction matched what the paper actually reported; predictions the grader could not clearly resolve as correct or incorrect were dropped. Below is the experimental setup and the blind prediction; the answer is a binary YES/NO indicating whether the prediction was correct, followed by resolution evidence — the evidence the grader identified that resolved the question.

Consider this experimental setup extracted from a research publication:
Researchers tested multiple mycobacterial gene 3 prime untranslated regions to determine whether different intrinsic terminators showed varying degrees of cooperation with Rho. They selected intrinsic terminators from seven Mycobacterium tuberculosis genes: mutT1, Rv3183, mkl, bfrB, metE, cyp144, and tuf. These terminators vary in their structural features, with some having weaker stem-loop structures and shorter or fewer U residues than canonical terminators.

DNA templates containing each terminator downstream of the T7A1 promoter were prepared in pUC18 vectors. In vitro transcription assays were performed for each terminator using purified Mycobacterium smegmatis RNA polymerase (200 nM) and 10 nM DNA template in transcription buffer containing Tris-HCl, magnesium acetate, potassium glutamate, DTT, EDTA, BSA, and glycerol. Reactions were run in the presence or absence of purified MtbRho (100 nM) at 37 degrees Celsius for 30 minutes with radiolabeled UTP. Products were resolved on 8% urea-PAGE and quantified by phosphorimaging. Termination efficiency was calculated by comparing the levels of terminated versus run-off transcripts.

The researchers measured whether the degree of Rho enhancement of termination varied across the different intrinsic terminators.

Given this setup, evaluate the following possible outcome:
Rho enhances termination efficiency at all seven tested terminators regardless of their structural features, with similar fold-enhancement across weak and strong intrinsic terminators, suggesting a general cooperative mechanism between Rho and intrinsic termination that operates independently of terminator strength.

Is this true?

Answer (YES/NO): NO